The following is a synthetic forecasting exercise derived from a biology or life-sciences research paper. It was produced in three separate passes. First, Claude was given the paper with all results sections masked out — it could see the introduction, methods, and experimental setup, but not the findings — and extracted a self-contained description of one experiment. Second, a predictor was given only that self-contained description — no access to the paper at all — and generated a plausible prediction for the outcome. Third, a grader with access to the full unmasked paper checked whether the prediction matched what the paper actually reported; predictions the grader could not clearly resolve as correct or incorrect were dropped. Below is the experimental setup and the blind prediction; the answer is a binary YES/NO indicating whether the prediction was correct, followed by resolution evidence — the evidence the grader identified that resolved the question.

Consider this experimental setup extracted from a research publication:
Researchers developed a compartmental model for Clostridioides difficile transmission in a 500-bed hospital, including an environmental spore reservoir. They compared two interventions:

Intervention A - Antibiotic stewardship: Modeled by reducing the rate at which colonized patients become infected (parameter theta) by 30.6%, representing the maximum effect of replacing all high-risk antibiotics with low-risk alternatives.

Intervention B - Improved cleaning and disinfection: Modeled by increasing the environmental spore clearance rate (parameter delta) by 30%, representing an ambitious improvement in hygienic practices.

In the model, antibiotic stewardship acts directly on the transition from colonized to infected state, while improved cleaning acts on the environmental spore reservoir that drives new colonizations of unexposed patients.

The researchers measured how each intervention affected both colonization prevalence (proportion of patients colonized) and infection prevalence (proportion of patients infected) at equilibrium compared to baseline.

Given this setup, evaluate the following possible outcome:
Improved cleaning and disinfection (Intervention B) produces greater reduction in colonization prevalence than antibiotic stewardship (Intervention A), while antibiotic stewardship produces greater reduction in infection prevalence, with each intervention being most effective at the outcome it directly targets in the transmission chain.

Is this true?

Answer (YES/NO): YES